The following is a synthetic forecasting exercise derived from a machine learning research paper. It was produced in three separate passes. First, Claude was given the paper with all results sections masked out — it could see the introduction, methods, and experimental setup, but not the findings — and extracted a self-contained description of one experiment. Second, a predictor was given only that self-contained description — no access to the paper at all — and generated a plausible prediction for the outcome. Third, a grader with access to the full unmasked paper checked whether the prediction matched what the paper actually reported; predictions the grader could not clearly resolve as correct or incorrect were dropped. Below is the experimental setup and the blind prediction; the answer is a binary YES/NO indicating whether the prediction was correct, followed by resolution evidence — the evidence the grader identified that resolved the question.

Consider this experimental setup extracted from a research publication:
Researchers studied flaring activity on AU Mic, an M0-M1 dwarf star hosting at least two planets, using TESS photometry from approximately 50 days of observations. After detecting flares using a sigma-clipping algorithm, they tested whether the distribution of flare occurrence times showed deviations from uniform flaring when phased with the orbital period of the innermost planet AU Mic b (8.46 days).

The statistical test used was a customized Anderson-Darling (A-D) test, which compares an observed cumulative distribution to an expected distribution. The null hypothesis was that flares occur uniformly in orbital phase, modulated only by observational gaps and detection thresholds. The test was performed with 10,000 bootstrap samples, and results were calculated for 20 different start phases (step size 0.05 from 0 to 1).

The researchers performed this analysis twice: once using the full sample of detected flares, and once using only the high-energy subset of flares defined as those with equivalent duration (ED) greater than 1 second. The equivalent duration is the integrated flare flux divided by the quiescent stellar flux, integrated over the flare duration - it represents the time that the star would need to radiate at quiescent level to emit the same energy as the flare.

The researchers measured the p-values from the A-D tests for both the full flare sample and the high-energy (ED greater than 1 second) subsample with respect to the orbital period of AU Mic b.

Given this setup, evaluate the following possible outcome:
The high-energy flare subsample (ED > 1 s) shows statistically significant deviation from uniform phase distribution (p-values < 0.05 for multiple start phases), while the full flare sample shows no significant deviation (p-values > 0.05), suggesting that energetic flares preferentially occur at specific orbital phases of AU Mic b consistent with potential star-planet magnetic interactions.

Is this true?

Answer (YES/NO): NO